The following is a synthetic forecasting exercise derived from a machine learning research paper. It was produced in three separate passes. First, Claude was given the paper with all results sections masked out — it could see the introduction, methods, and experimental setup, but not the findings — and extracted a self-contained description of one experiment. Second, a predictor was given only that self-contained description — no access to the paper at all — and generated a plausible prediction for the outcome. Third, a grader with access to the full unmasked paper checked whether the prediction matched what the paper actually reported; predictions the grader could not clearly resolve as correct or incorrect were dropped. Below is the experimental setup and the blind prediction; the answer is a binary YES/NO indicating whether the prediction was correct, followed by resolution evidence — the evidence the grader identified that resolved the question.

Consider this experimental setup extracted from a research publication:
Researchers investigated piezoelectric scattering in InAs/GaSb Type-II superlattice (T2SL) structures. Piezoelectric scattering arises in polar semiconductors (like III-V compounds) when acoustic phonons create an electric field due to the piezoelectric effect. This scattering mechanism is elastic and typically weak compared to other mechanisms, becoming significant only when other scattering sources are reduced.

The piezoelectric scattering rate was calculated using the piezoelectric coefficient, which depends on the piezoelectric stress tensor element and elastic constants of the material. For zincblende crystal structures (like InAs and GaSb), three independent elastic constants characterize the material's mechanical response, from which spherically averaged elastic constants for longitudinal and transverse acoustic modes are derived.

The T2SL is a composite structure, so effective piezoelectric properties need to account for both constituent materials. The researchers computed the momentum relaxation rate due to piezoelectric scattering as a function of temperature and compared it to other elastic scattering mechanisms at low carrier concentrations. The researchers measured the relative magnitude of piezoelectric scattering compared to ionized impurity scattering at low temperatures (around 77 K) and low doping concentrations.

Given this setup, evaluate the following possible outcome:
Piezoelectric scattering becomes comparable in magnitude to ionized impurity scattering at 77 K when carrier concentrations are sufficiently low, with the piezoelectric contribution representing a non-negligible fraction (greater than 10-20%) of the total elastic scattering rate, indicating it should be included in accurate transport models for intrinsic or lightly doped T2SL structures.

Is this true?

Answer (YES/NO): YES